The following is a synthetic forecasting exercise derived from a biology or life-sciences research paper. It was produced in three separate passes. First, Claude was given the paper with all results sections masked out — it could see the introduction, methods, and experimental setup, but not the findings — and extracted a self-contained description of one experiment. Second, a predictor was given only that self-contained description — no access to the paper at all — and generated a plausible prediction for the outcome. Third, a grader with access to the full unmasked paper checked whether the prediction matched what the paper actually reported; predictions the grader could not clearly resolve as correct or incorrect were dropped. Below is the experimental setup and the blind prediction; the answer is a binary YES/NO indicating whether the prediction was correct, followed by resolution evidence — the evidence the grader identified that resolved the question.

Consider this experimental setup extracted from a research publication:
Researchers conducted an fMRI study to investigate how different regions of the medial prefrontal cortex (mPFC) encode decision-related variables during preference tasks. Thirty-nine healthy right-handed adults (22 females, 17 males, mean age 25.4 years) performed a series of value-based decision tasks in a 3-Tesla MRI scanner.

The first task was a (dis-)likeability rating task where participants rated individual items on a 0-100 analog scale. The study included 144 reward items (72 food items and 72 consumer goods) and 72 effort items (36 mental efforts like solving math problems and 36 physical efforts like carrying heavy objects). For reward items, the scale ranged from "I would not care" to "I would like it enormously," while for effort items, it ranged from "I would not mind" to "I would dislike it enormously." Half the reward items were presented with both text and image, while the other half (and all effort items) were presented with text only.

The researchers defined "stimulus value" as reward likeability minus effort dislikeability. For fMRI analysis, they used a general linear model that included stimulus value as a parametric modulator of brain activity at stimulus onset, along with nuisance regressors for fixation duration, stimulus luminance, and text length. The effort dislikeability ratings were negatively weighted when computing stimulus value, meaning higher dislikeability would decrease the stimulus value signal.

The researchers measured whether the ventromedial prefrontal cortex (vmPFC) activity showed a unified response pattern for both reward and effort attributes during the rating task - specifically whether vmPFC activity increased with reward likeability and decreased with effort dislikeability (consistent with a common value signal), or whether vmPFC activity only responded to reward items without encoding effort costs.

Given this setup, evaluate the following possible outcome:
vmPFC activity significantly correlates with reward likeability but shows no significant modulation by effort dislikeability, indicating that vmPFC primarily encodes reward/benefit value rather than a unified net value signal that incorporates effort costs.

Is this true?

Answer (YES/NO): NO